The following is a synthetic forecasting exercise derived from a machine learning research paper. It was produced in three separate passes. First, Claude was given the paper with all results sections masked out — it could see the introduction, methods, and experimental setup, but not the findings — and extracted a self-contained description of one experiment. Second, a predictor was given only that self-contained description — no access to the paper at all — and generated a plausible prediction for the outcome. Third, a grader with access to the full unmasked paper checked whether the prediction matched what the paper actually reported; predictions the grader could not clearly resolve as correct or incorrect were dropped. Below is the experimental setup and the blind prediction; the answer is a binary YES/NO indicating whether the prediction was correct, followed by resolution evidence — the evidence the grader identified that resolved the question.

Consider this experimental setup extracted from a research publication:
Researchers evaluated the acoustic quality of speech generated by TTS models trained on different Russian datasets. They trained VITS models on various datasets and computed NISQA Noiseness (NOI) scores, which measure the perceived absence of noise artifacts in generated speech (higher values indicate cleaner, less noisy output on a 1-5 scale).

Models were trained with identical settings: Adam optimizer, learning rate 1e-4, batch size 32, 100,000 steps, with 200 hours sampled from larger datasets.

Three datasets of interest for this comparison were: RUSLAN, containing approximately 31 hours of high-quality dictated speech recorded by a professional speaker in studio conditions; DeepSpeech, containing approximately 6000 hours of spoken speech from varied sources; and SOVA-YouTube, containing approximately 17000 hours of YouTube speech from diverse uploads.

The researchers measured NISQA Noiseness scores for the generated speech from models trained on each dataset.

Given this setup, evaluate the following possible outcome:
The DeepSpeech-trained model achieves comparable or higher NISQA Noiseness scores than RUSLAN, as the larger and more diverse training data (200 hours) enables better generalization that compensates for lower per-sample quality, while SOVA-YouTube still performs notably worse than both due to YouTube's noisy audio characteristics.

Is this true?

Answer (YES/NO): NO